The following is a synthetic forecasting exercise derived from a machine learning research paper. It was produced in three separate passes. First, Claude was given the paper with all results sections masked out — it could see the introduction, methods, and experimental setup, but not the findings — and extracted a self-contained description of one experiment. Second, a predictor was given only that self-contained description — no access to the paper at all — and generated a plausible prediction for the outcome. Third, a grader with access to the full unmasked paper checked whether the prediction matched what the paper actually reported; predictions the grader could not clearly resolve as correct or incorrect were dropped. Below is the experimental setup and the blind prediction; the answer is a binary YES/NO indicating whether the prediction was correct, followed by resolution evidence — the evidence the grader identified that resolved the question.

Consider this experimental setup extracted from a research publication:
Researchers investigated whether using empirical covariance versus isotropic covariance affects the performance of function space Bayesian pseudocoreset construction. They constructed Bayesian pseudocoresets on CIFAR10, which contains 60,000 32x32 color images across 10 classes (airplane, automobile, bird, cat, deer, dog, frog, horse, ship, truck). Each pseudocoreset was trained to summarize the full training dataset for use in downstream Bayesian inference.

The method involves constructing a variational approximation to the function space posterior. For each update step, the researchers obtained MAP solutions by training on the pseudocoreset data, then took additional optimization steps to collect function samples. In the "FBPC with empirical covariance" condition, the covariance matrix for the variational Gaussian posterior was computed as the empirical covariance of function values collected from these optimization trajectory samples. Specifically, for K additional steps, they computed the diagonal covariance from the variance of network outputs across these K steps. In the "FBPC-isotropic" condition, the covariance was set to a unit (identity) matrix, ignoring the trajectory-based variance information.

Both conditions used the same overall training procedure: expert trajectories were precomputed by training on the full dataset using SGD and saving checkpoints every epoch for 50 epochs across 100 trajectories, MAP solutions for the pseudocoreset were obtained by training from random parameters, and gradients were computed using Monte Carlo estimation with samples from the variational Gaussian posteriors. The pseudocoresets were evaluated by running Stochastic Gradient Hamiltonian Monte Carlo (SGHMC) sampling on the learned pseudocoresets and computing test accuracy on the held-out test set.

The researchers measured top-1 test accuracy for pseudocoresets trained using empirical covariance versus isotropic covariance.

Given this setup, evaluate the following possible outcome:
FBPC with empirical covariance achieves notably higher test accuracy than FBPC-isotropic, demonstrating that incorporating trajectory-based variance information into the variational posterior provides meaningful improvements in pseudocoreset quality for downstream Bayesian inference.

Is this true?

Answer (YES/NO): YES